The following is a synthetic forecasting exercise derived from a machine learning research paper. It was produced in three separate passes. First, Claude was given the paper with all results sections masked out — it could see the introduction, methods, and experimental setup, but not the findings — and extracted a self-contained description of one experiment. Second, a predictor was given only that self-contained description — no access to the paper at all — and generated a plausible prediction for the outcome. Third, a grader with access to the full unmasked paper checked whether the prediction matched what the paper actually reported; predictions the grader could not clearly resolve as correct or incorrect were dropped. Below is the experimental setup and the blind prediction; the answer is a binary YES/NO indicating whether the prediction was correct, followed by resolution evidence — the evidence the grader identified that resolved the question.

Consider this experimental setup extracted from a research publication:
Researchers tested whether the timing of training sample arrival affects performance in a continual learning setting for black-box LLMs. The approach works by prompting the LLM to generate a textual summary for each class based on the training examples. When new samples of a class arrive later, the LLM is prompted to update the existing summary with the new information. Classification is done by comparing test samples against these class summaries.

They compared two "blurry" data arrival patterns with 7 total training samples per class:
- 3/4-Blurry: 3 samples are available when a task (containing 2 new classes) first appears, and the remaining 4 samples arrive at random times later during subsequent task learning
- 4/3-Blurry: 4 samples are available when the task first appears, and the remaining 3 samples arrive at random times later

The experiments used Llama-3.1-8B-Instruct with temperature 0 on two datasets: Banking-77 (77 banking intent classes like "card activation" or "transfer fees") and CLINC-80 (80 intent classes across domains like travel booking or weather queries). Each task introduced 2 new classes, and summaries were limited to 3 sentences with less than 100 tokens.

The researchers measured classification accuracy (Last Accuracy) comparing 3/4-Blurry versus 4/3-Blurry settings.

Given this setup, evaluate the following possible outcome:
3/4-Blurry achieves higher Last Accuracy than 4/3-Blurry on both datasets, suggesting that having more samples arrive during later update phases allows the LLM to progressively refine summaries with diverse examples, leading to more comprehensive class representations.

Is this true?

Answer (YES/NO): NO